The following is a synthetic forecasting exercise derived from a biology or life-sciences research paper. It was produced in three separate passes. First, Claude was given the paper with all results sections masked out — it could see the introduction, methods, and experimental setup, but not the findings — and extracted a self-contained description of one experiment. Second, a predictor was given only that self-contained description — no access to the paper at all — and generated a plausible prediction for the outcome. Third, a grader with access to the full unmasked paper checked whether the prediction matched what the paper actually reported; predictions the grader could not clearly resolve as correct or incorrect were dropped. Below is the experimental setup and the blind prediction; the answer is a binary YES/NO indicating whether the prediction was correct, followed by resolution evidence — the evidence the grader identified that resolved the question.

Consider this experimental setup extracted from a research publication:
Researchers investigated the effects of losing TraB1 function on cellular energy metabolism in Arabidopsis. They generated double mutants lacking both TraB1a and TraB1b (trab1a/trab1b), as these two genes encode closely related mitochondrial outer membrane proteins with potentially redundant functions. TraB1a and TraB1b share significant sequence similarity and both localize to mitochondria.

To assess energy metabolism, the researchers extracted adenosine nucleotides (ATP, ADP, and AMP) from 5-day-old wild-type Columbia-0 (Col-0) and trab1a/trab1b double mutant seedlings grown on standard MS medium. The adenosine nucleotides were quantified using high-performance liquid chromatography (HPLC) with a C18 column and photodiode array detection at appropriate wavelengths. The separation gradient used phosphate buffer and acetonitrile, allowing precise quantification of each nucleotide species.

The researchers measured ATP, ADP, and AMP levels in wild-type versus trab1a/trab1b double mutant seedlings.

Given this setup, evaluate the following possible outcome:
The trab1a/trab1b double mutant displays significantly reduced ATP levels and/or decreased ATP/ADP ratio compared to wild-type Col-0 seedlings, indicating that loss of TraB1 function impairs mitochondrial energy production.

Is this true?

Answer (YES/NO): YES